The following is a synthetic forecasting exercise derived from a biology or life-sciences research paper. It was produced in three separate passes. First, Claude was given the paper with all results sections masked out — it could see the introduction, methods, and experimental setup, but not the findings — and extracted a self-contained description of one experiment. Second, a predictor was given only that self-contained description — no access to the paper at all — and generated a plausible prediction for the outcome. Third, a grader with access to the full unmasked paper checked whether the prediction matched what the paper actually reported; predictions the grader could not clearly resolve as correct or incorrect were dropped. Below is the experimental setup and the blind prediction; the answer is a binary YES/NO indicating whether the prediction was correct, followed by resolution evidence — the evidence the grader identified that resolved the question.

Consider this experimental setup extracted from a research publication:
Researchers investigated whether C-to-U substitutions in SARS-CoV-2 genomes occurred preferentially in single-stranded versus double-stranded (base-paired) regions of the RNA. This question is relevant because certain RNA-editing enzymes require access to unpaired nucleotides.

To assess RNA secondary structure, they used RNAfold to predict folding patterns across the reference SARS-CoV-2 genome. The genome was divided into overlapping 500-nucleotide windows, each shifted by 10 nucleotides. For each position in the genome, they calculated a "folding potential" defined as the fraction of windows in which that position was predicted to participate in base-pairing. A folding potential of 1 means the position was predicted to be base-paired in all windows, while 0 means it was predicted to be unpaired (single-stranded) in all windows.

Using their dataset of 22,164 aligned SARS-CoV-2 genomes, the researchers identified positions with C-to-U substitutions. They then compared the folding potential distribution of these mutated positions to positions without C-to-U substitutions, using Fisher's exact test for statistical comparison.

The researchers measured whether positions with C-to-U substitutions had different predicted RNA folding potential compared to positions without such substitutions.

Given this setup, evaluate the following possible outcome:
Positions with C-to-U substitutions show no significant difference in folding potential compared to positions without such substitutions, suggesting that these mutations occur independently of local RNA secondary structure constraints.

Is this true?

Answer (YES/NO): NO